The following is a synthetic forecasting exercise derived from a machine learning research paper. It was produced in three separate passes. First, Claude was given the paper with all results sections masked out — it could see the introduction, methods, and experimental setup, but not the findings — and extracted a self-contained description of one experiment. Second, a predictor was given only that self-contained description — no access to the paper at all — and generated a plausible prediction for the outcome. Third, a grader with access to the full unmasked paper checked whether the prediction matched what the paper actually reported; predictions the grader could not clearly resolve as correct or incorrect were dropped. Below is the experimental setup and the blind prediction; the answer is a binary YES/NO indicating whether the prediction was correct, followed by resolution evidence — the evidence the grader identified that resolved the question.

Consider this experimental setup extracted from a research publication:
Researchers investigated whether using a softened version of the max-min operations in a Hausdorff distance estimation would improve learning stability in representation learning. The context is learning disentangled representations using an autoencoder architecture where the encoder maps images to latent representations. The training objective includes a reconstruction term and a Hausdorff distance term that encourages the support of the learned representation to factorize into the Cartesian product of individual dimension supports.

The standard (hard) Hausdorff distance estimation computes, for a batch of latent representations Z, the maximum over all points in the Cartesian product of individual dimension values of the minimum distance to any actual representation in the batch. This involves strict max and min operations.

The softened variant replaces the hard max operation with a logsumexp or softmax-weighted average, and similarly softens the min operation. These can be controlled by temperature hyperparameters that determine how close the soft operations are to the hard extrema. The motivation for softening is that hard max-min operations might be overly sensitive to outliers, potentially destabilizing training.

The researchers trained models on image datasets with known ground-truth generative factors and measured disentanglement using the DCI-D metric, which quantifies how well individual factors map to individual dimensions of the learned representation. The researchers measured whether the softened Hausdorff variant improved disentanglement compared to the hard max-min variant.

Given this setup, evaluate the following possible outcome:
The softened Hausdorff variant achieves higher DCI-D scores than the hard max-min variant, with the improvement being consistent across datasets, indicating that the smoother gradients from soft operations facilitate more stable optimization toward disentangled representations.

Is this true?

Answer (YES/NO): NO